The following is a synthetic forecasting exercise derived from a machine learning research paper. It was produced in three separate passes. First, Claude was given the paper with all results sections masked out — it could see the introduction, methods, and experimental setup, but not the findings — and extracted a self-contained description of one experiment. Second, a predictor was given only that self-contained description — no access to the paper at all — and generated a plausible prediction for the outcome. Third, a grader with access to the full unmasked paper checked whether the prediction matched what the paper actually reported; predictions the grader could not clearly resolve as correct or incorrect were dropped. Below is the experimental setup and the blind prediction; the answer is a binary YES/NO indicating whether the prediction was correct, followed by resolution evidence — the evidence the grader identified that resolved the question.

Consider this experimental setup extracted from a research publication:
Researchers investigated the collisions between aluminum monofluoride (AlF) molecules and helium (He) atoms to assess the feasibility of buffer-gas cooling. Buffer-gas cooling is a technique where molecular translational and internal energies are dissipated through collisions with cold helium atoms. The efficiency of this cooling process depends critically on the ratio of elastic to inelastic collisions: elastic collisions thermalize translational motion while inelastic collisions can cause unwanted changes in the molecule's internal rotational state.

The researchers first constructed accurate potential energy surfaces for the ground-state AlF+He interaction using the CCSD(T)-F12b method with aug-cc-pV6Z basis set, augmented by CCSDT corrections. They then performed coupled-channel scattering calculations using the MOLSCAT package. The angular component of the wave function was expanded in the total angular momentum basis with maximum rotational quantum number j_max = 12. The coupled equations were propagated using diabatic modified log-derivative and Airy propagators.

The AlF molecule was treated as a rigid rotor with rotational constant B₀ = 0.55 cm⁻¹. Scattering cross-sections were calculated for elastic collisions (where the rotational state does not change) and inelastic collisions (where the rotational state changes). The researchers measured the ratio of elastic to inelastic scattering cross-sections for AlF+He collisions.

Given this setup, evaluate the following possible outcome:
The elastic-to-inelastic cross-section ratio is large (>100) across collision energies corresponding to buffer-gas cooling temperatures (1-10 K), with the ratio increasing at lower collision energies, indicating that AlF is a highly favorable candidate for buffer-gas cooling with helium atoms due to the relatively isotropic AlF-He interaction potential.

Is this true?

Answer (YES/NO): NO